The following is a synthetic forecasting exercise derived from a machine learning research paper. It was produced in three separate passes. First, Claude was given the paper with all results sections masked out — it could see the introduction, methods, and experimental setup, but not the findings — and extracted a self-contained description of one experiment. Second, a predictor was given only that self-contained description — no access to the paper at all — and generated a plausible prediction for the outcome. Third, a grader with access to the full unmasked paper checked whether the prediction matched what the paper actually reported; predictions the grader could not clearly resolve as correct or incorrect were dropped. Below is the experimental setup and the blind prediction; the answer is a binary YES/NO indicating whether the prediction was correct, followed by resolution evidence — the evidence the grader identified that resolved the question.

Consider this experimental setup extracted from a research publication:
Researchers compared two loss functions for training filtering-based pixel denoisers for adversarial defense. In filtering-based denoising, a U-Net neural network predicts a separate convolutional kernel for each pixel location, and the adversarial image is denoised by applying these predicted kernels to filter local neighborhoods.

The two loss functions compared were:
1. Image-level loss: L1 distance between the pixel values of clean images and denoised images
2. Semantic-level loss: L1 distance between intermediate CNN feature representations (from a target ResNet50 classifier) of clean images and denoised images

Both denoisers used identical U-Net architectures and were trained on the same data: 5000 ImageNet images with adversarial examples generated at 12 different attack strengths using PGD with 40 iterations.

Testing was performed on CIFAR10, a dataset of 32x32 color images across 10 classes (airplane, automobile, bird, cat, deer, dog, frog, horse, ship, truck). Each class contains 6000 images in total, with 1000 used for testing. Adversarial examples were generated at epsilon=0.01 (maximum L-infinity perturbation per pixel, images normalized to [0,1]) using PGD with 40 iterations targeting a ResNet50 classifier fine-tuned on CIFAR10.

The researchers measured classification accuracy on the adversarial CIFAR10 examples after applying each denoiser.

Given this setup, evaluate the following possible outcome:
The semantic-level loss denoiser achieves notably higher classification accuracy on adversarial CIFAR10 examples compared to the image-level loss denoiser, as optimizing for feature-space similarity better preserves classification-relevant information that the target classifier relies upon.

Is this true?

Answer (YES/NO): NO